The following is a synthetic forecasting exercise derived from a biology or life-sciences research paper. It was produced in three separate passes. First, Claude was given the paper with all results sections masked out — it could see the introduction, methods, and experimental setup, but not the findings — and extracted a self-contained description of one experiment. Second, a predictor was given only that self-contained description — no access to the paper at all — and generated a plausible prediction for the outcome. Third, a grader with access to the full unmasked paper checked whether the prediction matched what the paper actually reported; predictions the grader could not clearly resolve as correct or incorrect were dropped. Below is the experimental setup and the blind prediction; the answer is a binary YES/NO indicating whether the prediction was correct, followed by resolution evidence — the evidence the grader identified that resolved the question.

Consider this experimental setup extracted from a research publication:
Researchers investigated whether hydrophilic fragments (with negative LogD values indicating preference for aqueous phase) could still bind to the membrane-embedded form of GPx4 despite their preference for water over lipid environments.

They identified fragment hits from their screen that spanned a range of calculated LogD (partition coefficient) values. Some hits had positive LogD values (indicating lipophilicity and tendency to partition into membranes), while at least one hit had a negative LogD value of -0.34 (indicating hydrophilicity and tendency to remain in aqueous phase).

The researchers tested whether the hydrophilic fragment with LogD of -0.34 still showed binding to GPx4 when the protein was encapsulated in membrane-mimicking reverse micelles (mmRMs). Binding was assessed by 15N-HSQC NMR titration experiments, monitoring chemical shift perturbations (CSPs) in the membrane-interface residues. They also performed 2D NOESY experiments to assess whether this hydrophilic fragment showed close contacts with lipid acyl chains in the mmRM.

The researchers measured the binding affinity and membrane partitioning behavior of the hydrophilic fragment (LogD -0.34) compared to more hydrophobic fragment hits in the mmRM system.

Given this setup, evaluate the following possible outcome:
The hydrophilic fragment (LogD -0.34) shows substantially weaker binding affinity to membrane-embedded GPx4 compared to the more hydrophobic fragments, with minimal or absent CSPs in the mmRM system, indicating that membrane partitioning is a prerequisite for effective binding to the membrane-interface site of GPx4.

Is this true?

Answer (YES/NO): NO